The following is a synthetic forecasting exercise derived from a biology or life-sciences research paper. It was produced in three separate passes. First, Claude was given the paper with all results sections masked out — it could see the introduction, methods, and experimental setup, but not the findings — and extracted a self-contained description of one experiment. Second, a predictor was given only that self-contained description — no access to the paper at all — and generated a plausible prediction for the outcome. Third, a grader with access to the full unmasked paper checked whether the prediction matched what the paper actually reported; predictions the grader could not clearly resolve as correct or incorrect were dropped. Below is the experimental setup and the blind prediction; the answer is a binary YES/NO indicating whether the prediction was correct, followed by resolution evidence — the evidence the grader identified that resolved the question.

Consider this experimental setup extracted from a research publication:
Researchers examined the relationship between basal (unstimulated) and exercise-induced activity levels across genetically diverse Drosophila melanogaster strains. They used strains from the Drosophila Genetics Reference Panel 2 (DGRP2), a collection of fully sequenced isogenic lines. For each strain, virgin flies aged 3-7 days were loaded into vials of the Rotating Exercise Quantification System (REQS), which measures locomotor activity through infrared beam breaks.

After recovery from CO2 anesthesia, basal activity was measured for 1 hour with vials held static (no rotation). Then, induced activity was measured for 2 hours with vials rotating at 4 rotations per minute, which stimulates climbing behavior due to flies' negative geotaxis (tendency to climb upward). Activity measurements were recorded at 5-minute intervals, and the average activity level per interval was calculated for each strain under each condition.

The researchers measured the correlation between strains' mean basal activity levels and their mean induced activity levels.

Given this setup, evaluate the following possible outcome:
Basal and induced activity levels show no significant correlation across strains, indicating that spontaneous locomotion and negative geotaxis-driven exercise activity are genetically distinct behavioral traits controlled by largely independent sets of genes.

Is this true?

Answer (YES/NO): NO